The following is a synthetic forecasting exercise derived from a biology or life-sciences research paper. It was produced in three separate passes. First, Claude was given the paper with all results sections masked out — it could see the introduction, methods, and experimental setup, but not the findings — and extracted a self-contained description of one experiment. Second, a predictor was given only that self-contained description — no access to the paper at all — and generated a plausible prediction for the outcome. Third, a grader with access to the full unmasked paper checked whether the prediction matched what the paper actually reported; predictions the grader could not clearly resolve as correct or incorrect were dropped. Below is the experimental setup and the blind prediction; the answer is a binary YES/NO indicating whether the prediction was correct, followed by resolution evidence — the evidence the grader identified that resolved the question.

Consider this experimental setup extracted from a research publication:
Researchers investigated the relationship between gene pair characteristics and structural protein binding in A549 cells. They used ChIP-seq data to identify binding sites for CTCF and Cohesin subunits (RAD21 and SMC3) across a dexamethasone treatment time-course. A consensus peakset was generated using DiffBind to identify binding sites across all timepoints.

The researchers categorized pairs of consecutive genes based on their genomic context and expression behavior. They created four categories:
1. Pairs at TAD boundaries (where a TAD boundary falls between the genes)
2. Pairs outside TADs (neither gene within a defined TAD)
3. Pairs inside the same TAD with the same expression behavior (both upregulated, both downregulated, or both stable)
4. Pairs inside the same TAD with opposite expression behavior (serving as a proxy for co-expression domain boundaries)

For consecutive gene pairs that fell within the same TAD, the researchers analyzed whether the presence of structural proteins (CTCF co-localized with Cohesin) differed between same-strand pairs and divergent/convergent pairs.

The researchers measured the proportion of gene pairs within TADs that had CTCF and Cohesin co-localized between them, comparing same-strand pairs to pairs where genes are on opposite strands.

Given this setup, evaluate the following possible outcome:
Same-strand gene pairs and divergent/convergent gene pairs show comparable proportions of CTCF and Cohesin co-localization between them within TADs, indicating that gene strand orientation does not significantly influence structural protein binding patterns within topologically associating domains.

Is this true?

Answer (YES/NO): NO